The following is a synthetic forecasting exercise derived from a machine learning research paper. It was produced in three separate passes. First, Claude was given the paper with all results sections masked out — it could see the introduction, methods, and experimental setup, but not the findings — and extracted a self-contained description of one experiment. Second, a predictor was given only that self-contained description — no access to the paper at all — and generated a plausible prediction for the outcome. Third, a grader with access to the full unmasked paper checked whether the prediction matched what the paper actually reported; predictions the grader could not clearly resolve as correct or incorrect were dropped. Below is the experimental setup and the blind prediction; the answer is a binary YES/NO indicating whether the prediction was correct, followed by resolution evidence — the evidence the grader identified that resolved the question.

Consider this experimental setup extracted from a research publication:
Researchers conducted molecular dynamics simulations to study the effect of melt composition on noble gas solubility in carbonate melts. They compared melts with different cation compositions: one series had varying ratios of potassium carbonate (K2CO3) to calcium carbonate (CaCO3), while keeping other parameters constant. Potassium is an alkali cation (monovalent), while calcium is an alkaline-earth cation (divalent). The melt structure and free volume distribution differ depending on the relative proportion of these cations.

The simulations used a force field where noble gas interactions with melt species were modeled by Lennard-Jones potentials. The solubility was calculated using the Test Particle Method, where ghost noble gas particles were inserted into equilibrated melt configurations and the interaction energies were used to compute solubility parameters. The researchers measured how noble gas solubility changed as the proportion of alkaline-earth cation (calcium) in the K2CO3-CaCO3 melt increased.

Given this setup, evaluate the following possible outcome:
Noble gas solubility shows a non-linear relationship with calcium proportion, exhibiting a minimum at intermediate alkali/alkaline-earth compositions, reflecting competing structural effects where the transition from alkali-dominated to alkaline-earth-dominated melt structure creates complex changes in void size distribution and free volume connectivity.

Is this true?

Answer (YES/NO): NO